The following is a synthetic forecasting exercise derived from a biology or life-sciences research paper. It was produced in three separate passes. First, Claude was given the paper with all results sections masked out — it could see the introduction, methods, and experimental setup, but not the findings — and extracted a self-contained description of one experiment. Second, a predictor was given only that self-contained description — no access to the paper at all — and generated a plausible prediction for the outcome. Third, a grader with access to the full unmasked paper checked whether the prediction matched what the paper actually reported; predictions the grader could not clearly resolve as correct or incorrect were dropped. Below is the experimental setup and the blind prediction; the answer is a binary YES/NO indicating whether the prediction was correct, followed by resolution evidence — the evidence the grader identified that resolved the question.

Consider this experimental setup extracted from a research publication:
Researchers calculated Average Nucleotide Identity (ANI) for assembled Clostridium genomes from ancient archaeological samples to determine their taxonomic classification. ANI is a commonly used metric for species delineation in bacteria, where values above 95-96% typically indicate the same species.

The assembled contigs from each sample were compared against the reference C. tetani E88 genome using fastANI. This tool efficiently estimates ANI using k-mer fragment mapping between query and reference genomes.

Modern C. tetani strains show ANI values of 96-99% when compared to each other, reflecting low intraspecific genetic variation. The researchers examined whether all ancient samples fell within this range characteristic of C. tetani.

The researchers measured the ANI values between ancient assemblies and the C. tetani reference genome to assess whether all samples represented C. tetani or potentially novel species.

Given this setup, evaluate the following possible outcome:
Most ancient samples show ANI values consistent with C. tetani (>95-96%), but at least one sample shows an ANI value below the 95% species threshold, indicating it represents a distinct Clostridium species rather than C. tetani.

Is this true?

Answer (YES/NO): YES